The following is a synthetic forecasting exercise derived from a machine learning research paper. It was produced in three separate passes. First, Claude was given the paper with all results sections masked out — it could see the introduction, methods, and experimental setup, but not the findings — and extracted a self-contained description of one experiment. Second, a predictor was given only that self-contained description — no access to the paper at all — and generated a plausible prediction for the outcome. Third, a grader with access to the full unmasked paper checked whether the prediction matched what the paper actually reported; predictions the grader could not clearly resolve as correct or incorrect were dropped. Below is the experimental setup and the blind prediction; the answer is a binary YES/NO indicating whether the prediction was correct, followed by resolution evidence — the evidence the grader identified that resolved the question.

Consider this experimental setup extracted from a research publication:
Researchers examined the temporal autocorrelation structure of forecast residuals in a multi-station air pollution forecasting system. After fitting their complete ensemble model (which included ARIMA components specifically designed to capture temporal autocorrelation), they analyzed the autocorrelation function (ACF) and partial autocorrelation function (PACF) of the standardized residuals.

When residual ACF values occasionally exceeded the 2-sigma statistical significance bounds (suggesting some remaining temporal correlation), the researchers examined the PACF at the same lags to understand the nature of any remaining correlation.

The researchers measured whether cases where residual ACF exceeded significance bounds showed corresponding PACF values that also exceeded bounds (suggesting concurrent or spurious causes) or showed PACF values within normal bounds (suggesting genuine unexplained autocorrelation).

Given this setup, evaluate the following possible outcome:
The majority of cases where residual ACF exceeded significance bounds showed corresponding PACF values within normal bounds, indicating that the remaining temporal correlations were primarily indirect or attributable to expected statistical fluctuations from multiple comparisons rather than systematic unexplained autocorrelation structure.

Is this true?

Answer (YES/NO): NO